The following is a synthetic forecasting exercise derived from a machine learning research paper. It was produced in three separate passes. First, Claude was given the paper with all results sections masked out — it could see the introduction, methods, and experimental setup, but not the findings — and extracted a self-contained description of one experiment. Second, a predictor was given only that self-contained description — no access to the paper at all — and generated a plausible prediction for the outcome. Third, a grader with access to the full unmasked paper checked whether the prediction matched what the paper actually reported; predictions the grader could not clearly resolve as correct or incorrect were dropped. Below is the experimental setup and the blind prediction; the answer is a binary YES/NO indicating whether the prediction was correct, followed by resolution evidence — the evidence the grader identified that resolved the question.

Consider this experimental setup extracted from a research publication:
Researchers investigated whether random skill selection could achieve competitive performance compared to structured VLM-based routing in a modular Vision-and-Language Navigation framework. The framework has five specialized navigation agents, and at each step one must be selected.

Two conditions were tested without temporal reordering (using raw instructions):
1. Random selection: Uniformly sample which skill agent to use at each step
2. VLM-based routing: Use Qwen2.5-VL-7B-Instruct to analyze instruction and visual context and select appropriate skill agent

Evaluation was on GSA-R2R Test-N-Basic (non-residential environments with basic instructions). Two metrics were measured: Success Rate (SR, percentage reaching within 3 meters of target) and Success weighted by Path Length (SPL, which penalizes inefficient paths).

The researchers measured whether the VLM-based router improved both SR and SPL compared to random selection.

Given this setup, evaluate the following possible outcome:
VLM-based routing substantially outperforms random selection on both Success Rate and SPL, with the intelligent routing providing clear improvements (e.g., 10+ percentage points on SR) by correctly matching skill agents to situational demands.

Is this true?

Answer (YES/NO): NO